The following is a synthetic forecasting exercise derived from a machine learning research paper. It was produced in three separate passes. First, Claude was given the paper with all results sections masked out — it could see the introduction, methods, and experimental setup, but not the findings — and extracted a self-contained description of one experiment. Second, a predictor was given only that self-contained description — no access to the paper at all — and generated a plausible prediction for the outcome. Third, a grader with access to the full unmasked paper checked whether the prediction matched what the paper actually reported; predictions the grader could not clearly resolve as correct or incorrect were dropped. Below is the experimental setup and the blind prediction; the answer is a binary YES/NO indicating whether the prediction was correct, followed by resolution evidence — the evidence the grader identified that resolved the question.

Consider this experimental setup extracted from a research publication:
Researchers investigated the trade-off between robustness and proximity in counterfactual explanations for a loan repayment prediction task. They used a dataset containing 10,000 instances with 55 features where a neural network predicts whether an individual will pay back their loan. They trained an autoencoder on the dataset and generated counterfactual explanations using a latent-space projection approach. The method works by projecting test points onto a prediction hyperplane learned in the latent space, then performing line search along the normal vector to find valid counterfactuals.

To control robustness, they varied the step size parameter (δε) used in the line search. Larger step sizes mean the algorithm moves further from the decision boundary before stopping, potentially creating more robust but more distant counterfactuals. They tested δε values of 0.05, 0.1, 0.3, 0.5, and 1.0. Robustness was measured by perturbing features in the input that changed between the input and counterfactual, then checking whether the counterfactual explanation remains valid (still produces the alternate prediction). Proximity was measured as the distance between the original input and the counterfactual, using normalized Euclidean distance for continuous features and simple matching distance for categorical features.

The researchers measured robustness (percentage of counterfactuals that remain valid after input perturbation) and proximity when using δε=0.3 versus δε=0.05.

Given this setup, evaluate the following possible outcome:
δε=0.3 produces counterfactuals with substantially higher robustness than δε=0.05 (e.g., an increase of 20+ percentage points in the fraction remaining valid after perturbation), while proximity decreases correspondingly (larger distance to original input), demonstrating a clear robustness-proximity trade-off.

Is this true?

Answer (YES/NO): NO